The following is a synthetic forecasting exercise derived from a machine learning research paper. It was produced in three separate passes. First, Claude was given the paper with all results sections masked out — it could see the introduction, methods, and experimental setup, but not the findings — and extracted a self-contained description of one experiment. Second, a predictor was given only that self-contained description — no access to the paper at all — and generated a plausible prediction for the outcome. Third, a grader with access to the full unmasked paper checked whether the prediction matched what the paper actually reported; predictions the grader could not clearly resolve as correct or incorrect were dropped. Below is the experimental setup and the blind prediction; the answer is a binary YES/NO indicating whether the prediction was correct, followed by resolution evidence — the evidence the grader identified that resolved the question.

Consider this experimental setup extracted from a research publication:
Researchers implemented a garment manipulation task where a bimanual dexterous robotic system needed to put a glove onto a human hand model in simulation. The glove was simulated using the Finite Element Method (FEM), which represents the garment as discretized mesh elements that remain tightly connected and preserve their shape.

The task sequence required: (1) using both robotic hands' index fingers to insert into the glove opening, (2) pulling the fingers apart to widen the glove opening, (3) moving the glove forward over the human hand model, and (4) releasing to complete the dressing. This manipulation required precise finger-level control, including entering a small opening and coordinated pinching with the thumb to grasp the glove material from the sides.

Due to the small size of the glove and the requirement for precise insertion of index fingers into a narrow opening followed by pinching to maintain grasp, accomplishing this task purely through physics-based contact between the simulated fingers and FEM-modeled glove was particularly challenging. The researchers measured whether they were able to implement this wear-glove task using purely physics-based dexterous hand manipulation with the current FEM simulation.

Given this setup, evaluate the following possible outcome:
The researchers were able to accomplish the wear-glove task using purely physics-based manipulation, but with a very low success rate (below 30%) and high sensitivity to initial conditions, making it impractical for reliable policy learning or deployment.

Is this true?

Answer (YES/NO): NO